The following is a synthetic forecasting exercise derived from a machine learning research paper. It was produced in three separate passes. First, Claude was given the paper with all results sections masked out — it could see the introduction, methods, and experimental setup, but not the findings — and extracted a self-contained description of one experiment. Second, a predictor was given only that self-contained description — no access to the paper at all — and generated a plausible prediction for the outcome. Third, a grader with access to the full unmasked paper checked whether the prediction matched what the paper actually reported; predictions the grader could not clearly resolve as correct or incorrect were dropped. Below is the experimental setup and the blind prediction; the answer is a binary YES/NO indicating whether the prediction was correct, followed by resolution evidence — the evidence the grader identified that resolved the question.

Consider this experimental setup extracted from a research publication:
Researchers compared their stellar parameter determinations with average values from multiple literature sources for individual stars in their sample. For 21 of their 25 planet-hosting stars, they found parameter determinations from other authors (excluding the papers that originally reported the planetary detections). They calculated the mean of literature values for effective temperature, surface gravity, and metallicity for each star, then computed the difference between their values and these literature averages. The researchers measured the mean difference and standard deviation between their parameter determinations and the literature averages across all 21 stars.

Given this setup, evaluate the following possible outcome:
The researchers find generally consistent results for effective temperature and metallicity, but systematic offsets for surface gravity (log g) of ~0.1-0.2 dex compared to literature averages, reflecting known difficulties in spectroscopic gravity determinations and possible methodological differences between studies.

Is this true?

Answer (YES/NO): NO